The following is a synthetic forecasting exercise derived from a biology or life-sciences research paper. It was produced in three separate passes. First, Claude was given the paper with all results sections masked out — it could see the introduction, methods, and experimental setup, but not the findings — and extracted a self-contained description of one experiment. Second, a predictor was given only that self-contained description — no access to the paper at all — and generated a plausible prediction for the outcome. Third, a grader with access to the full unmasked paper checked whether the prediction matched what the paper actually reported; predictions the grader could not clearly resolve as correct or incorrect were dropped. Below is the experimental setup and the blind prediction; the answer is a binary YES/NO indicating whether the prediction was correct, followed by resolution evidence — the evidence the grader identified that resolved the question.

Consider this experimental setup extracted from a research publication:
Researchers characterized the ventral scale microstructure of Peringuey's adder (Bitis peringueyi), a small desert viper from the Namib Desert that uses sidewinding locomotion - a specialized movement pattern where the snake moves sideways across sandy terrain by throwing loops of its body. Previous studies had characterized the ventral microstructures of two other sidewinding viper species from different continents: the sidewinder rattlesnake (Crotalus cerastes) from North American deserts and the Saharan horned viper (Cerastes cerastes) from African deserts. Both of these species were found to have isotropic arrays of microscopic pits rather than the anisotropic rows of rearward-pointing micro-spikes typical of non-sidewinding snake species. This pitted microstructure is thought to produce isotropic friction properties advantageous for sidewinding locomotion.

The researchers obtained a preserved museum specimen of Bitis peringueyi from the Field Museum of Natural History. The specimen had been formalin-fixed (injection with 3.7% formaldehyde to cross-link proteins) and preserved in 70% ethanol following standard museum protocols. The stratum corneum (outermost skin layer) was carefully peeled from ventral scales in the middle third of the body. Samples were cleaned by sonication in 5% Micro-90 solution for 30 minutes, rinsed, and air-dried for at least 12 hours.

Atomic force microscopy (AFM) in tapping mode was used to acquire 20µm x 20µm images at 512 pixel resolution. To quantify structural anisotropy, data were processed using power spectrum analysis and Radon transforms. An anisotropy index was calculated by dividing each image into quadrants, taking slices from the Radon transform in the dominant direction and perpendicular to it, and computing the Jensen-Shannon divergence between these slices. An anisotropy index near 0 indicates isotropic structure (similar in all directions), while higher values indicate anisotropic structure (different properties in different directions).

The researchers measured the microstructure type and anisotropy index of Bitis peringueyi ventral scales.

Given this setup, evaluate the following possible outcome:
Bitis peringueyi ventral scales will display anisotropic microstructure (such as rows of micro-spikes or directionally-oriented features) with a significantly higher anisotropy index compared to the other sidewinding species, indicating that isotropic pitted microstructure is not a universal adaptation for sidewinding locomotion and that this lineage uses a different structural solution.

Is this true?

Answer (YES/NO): NO